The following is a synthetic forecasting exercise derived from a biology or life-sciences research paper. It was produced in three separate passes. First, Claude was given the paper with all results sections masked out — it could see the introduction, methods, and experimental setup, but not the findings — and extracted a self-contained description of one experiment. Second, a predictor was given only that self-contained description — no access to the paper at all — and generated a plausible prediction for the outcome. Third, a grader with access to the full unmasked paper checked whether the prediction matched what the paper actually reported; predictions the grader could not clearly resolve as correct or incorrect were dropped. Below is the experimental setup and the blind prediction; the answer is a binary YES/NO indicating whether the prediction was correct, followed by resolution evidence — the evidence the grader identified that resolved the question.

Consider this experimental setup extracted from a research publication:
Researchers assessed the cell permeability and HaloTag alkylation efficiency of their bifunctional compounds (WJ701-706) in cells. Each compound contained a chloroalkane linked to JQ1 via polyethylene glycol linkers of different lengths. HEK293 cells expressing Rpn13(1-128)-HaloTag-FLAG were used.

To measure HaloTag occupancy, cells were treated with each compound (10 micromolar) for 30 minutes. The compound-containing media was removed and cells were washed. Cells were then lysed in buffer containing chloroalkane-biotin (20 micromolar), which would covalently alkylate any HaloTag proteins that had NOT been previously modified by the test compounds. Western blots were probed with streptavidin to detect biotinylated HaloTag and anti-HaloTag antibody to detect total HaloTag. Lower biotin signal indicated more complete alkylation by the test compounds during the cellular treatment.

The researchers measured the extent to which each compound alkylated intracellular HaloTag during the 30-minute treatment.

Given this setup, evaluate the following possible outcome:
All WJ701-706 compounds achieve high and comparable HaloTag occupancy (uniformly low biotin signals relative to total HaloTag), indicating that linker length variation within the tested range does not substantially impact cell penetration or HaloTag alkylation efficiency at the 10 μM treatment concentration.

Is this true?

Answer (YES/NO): YES